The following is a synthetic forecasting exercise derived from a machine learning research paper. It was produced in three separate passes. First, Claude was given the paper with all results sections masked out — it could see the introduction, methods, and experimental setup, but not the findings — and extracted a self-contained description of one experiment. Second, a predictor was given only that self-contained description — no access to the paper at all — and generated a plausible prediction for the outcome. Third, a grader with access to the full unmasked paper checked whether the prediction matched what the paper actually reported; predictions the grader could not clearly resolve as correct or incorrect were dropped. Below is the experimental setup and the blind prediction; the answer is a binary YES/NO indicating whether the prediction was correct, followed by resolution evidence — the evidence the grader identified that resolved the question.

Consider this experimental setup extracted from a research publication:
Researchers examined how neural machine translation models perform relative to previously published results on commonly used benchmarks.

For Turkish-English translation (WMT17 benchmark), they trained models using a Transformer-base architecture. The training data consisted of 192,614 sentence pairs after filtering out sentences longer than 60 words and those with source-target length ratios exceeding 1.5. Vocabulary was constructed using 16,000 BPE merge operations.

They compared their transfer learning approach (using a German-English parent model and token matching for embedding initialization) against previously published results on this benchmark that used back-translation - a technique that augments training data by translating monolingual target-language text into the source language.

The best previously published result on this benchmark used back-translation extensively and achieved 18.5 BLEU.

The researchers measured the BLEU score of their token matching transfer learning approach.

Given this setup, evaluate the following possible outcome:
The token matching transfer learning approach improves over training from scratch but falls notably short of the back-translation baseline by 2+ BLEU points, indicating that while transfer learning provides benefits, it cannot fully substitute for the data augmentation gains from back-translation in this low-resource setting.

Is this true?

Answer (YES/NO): NO